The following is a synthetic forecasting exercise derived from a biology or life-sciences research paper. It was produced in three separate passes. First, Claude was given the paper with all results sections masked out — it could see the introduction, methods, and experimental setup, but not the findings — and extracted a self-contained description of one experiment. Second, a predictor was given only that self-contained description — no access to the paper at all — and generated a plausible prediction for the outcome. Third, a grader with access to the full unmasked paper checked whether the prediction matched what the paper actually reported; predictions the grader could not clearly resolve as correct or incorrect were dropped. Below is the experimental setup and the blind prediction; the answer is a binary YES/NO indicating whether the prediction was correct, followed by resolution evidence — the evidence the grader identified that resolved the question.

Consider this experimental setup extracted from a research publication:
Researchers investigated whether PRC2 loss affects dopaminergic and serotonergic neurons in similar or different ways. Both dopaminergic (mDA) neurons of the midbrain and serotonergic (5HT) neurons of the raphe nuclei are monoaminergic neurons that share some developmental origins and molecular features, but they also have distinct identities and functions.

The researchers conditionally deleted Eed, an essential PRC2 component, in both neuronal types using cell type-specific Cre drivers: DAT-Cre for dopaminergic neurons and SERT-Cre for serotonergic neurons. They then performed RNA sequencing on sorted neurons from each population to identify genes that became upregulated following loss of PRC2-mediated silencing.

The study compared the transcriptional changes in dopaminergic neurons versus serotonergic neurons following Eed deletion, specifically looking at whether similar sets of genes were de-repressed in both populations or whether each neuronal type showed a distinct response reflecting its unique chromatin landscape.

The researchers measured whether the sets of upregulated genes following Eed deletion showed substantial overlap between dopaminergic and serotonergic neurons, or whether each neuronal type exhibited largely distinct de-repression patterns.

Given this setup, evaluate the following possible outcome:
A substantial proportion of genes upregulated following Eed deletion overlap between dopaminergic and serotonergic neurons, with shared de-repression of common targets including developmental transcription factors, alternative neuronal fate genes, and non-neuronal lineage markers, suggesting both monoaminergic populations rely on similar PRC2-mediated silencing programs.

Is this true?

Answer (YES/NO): YES